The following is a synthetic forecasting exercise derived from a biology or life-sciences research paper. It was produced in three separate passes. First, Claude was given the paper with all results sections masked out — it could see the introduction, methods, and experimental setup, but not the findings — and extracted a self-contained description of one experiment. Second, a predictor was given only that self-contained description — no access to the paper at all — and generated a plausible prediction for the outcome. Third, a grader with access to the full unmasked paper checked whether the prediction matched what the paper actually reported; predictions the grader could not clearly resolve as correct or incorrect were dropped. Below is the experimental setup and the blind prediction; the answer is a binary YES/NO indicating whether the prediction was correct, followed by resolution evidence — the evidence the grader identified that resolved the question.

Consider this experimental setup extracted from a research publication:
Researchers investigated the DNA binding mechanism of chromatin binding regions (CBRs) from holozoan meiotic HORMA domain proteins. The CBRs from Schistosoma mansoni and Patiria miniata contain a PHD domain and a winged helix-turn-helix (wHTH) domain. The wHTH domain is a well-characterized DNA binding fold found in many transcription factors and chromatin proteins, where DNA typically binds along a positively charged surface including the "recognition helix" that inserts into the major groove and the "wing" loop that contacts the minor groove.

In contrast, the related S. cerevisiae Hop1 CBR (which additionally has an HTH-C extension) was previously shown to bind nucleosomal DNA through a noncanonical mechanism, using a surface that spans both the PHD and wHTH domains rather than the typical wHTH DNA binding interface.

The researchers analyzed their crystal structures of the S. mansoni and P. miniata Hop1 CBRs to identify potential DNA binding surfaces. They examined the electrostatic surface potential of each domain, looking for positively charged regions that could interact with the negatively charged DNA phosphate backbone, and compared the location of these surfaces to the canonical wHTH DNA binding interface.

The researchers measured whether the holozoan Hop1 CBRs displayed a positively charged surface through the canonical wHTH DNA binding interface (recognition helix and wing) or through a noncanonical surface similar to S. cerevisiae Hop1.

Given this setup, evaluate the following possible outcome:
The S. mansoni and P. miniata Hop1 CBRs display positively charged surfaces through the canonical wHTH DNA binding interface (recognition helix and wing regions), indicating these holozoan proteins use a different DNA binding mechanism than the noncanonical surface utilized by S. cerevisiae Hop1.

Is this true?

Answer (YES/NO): YES